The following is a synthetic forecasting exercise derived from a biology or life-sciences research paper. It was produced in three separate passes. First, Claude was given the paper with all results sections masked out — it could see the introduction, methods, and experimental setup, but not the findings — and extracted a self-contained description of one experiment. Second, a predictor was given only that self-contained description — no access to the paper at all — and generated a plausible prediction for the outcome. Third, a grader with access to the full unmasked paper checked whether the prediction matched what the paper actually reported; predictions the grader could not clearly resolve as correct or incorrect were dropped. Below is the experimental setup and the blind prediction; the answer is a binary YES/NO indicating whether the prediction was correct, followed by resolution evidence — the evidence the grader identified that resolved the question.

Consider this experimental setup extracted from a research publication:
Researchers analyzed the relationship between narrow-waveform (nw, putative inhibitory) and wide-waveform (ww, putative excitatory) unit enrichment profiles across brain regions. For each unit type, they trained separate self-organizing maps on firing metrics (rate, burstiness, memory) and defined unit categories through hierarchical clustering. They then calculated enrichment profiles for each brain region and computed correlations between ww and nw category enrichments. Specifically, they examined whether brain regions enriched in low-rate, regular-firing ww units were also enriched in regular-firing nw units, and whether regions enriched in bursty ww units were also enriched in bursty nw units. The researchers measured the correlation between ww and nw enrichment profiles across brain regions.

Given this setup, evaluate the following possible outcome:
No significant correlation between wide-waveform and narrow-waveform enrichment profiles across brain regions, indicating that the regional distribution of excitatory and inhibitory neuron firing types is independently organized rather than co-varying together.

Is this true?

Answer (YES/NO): NO